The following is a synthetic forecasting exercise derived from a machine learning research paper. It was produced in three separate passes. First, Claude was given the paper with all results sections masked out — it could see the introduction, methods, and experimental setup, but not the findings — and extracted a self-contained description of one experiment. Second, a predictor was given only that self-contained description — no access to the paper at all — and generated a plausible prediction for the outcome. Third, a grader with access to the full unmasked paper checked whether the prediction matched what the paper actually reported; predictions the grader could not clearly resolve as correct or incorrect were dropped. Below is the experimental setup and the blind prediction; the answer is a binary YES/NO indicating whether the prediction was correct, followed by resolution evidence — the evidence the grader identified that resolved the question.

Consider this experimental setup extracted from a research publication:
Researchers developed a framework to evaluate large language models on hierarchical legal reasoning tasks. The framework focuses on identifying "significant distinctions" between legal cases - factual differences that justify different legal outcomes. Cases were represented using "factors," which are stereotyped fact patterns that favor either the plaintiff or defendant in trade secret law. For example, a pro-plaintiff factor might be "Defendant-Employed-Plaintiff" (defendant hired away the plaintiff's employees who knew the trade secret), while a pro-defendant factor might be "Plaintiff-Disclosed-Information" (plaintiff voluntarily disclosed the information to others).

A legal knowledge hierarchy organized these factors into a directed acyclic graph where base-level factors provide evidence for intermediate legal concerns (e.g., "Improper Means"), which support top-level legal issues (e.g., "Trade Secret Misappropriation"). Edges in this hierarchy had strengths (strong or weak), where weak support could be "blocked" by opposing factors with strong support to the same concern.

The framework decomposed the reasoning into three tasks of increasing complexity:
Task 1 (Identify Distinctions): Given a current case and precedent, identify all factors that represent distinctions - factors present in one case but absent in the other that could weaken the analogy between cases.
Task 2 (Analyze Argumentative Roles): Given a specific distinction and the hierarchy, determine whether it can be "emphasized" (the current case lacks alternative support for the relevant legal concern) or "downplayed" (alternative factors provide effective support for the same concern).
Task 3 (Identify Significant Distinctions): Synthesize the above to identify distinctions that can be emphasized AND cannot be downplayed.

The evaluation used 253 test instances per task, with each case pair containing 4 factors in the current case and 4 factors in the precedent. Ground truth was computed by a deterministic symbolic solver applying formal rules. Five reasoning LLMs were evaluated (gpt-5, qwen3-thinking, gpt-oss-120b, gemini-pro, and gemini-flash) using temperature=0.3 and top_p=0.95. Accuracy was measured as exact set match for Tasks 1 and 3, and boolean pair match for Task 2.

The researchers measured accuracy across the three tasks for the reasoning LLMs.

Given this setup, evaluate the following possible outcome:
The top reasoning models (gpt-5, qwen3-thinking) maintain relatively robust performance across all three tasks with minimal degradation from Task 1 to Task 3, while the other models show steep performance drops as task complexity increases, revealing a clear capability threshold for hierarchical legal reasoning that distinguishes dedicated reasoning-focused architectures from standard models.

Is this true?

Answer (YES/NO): NO